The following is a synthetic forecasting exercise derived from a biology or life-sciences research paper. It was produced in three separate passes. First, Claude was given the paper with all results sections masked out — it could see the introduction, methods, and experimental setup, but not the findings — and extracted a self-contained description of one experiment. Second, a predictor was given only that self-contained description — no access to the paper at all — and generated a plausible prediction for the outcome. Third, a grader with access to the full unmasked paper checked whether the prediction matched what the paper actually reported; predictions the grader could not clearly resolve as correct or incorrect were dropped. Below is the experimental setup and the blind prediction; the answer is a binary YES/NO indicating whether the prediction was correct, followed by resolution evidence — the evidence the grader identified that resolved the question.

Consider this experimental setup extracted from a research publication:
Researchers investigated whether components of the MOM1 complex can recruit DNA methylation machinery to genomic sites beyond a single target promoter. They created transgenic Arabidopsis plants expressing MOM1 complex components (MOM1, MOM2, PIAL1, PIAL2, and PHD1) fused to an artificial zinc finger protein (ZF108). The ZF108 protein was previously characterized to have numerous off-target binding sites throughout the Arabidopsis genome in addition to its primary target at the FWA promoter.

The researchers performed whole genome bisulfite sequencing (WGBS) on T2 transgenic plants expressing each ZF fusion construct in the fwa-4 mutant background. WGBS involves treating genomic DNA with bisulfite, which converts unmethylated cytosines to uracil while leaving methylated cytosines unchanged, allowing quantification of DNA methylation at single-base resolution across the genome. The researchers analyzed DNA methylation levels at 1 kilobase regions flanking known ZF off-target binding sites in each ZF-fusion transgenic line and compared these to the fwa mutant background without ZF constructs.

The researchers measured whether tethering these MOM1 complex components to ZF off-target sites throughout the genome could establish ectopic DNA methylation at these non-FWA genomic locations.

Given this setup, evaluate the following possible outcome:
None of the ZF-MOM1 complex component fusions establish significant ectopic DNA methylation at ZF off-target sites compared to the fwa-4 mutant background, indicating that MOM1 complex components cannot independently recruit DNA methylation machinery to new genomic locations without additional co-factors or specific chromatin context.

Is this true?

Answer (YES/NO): NO